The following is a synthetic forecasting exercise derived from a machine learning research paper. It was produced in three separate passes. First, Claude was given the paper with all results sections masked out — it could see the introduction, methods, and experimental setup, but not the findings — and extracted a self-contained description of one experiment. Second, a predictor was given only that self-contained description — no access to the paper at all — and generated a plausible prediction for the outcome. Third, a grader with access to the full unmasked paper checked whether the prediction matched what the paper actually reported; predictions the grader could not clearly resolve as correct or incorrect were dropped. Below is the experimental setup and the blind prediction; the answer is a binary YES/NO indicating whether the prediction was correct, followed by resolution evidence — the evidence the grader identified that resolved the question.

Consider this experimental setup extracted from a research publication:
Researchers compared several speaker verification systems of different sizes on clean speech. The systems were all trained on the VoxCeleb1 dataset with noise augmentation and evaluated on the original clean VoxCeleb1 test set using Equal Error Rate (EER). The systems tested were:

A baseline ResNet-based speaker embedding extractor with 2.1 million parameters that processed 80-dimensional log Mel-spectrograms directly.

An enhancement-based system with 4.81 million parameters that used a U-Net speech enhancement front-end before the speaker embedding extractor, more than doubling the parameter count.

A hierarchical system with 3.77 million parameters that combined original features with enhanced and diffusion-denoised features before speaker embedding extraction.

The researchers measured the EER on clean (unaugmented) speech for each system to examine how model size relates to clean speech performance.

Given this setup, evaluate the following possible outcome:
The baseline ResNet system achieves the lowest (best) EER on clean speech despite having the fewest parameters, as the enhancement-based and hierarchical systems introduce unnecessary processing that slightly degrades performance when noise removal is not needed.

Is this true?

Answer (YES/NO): NO